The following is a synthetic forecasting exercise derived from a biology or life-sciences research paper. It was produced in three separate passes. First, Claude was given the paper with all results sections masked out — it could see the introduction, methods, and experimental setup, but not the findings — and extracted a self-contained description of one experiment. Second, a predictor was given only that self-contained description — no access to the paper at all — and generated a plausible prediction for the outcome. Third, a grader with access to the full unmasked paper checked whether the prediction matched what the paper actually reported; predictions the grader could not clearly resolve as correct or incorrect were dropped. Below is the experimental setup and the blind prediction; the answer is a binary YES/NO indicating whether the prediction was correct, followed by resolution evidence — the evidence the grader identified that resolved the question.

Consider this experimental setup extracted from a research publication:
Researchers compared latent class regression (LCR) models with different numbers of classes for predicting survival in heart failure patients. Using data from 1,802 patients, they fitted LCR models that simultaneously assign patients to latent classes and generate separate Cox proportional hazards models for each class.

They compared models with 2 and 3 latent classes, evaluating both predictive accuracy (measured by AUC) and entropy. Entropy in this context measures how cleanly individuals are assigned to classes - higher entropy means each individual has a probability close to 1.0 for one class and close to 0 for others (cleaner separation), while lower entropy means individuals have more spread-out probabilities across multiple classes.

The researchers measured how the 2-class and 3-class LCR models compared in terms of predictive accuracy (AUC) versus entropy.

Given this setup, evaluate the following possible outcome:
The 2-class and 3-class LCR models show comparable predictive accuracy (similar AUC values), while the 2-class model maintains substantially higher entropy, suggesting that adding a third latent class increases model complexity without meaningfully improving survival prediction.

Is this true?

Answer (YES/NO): NO